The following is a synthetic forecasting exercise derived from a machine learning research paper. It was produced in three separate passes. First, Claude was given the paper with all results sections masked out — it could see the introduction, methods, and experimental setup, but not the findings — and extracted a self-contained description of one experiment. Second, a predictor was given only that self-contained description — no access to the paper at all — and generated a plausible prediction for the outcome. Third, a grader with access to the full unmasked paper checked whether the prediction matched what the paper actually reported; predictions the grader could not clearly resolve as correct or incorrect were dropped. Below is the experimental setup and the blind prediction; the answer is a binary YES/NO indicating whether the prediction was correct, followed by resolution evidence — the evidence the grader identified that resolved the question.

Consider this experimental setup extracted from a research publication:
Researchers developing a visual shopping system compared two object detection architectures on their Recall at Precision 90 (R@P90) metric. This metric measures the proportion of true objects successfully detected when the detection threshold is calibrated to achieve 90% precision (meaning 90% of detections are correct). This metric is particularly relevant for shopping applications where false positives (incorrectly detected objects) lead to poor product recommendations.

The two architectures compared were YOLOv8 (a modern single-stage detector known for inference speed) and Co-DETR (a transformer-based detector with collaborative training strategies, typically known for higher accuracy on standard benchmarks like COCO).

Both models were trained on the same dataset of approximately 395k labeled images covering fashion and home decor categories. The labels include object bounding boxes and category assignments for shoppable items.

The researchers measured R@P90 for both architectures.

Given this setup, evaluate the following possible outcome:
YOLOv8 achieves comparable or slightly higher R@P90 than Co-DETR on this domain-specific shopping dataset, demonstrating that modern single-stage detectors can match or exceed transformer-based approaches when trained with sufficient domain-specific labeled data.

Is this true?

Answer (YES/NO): YES